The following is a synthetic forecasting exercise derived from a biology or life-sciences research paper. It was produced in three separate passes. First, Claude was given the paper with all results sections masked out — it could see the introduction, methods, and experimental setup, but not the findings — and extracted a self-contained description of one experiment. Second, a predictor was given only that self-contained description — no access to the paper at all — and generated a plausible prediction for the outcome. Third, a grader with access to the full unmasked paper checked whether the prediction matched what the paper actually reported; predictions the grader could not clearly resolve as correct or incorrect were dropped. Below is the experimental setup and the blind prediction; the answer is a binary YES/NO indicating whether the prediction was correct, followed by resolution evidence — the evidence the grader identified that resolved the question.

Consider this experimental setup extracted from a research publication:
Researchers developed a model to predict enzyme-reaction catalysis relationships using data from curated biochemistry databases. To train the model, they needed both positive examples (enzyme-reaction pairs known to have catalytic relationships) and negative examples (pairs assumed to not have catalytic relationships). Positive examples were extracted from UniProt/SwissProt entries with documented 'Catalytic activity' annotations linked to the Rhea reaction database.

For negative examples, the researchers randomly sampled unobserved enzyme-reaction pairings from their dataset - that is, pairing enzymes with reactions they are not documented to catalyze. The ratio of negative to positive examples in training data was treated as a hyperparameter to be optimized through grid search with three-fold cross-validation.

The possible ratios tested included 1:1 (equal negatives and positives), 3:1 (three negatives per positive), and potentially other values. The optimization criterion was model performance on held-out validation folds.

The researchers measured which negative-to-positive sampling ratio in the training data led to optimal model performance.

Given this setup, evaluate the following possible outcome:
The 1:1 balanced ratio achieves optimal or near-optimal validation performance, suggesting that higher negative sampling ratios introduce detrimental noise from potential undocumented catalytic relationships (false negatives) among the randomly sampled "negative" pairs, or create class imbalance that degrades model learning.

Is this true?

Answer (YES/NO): NO